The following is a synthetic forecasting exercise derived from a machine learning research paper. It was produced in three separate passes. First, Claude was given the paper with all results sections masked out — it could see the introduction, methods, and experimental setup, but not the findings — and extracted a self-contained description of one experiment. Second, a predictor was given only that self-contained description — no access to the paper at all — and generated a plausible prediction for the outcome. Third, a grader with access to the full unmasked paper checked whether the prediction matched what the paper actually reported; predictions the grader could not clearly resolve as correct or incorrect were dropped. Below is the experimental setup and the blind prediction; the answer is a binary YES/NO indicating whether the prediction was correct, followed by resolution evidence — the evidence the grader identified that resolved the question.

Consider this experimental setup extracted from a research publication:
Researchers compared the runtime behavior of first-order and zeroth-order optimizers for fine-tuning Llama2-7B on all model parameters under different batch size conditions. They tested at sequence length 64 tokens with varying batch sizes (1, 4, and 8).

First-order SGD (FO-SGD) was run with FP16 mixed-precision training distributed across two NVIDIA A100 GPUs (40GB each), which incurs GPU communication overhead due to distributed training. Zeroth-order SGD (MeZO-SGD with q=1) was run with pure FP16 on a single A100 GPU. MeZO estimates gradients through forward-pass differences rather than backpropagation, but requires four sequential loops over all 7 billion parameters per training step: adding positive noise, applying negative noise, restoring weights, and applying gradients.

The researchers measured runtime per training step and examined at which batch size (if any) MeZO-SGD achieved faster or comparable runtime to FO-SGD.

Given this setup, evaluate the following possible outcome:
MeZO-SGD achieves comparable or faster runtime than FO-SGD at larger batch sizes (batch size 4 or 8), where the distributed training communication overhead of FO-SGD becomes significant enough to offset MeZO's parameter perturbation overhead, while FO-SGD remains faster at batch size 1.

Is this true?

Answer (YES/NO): NO